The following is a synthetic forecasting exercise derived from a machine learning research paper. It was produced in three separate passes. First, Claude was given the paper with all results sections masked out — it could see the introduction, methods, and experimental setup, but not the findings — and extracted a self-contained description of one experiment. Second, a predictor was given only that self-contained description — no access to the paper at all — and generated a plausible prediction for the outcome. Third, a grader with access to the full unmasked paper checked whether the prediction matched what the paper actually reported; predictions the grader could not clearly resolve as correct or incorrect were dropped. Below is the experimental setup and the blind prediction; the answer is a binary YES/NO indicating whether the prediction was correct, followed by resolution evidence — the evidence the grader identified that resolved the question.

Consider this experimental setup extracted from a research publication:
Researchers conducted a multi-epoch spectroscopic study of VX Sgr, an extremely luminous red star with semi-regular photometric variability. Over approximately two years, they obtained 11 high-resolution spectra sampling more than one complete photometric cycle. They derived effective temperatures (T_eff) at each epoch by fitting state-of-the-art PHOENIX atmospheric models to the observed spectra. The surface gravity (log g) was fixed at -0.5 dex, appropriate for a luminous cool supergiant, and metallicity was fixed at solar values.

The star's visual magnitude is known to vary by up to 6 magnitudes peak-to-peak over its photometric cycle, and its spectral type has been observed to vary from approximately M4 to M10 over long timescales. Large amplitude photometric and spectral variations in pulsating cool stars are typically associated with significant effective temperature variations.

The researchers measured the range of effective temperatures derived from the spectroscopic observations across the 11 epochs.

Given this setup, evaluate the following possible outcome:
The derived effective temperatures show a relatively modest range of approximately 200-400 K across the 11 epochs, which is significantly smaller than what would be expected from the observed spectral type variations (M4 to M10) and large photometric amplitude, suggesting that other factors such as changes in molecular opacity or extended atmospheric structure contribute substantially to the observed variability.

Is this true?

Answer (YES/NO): YES